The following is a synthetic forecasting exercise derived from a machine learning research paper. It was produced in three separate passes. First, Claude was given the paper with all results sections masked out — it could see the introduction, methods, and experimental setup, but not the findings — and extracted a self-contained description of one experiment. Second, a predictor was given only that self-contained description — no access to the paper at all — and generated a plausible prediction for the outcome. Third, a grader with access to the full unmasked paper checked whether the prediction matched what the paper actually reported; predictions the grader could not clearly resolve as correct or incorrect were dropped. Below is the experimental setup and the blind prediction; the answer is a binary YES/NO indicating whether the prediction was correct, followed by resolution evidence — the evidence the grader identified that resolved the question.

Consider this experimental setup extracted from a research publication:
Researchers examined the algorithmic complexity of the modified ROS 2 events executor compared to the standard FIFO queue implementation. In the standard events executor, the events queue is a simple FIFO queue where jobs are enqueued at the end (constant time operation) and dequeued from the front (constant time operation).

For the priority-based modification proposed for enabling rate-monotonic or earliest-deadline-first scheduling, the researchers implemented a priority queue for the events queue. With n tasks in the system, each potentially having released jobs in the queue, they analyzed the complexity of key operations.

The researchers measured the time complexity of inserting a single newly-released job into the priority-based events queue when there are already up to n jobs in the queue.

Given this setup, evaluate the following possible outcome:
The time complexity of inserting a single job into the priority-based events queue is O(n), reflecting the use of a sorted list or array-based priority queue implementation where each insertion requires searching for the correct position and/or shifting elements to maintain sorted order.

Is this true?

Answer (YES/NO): NO